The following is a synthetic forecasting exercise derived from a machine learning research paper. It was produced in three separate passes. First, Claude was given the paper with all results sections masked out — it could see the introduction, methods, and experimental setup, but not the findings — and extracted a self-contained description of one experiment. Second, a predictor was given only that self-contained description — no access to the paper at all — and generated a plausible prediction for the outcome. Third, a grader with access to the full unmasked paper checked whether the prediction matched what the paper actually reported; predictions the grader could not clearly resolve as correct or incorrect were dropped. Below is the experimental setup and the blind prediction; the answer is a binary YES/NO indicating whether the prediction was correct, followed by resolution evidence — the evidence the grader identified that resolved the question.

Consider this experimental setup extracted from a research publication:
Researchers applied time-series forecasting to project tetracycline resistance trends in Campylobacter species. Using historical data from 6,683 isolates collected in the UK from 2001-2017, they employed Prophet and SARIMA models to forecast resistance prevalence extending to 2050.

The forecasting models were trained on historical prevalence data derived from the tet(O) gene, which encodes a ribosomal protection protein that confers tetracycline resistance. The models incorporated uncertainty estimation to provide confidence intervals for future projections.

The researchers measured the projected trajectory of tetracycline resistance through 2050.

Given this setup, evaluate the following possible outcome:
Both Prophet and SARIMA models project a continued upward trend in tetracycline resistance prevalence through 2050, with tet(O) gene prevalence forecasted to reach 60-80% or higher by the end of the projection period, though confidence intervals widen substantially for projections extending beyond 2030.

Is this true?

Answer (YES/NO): NO